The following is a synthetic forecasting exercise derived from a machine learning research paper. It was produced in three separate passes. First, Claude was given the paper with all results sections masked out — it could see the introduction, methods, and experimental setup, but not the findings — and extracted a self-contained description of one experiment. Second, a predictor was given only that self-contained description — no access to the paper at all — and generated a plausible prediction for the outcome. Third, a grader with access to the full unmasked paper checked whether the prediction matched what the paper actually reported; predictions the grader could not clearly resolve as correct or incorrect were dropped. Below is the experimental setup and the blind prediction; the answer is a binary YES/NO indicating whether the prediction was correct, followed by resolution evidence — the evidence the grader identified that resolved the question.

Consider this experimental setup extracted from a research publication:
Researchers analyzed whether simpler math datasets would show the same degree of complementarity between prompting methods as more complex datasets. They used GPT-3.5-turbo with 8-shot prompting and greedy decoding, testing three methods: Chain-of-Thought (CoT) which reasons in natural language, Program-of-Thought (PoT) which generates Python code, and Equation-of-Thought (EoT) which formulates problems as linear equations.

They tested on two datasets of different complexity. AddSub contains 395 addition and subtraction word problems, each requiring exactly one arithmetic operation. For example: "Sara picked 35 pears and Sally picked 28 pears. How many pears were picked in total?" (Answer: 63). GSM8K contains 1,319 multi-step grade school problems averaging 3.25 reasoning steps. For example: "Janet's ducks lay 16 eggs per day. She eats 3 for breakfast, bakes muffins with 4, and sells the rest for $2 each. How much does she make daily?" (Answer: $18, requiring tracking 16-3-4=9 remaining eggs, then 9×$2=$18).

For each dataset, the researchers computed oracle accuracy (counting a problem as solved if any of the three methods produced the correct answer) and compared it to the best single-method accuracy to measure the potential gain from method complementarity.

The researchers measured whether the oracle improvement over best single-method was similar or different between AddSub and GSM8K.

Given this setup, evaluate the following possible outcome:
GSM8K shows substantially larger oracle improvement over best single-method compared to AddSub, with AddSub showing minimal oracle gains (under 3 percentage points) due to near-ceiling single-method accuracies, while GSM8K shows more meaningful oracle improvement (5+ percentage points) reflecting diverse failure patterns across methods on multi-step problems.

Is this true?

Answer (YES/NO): NO